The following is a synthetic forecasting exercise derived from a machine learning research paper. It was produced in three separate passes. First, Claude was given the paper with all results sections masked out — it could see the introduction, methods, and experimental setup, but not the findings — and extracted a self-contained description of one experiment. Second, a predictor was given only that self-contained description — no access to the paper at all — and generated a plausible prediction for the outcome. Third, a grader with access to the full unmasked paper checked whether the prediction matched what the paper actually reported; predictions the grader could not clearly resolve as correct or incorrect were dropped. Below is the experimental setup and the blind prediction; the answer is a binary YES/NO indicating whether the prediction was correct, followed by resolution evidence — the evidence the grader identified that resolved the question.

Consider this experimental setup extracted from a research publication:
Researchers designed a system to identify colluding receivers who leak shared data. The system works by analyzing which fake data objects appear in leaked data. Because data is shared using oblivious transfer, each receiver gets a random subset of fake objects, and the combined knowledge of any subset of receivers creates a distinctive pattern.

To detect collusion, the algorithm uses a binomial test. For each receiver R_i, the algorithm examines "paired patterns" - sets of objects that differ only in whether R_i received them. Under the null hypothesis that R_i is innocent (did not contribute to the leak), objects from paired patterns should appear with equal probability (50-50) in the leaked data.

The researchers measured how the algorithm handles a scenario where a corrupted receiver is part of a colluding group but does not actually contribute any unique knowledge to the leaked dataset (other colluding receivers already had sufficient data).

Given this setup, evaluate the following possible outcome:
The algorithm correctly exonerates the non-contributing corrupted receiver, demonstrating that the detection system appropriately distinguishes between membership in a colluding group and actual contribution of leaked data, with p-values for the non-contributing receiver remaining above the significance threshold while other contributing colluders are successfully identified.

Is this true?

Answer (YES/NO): NO